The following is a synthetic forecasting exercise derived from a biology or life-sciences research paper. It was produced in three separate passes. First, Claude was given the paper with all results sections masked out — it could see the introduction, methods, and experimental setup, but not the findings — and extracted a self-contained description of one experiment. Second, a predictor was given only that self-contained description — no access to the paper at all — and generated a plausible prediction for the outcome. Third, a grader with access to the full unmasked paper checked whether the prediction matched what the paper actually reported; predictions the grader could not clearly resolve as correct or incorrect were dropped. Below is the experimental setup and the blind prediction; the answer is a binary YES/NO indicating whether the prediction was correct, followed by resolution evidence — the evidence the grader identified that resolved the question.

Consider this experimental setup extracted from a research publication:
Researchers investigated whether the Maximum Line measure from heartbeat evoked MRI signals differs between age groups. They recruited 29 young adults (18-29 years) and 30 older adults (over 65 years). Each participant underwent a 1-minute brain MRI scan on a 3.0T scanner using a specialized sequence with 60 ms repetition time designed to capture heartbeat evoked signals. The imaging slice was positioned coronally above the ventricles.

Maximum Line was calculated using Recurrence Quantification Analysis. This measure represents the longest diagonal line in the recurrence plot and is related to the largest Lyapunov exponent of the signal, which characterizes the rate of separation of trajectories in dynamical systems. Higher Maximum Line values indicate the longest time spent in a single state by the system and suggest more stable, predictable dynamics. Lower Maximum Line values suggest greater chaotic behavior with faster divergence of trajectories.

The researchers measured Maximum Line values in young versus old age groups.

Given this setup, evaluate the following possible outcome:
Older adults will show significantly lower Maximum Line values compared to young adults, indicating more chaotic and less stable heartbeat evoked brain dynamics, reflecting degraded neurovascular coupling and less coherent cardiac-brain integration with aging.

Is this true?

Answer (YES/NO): NO